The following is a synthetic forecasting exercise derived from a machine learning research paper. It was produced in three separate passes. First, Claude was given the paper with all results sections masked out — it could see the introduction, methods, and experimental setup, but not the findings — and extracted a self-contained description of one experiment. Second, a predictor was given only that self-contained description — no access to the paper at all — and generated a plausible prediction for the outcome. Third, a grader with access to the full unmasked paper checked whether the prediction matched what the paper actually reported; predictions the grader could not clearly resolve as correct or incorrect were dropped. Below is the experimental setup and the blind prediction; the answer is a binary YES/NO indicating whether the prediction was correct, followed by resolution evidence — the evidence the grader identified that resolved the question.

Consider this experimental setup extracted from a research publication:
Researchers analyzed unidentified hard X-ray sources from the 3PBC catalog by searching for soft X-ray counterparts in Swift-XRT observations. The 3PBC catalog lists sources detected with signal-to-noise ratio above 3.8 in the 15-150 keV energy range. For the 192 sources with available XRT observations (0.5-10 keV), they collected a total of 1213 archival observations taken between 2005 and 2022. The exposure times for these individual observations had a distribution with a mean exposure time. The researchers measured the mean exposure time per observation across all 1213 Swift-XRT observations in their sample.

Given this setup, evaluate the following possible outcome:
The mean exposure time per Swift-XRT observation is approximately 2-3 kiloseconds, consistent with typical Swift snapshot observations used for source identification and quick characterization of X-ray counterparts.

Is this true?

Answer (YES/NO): NO